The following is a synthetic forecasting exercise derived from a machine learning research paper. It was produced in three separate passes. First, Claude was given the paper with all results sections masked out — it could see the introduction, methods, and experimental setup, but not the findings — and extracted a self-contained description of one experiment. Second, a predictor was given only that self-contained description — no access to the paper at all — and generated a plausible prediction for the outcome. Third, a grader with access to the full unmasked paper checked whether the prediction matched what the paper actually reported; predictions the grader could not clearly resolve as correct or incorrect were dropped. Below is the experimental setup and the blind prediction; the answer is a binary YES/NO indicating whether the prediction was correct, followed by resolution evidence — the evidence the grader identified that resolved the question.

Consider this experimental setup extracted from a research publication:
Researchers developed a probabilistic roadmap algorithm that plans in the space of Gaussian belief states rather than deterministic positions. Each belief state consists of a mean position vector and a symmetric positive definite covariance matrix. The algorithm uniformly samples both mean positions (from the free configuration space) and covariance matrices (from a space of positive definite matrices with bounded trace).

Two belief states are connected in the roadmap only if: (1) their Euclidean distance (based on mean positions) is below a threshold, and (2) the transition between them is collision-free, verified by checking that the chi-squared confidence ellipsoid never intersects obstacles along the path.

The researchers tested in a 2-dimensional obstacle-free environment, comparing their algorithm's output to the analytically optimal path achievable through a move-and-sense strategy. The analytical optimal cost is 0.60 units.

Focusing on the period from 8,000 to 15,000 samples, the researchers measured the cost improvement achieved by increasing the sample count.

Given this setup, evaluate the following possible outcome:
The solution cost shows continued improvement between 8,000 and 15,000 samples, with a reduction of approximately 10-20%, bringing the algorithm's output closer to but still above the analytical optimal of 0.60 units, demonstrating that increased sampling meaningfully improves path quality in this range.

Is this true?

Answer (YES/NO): NO